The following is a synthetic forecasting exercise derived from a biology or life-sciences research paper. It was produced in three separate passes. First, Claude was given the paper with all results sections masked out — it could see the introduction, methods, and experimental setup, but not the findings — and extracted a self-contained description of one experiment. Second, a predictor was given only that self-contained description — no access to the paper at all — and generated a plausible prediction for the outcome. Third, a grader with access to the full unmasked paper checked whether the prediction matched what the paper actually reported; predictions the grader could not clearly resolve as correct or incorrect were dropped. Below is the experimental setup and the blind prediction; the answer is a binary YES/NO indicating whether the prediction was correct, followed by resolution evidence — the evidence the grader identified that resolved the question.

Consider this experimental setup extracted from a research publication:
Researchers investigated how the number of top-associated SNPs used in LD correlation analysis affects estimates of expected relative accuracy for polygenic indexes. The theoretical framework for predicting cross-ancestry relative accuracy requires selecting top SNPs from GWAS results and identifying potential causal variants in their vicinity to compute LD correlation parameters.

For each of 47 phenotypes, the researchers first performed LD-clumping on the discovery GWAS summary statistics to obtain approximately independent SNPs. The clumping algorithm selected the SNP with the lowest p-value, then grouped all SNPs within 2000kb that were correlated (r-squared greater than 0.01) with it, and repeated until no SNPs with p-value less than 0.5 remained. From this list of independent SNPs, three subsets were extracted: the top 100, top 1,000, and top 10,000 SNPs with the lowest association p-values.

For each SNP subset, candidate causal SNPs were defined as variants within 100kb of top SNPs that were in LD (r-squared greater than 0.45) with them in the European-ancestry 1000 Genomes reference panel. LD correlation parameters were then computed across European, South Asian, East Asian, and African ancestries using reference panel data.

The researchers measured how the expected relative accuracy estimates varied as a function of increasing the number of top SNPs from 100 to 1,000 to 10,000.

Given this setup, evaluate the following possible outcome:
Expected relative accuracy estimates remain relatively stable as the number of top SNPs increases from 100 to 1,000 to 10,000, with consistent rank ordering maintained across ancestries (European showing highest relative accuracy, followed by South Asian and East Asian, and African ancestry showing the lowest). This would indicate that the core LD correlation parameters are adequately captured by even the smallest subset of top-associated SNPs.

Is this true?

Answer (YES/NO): NO